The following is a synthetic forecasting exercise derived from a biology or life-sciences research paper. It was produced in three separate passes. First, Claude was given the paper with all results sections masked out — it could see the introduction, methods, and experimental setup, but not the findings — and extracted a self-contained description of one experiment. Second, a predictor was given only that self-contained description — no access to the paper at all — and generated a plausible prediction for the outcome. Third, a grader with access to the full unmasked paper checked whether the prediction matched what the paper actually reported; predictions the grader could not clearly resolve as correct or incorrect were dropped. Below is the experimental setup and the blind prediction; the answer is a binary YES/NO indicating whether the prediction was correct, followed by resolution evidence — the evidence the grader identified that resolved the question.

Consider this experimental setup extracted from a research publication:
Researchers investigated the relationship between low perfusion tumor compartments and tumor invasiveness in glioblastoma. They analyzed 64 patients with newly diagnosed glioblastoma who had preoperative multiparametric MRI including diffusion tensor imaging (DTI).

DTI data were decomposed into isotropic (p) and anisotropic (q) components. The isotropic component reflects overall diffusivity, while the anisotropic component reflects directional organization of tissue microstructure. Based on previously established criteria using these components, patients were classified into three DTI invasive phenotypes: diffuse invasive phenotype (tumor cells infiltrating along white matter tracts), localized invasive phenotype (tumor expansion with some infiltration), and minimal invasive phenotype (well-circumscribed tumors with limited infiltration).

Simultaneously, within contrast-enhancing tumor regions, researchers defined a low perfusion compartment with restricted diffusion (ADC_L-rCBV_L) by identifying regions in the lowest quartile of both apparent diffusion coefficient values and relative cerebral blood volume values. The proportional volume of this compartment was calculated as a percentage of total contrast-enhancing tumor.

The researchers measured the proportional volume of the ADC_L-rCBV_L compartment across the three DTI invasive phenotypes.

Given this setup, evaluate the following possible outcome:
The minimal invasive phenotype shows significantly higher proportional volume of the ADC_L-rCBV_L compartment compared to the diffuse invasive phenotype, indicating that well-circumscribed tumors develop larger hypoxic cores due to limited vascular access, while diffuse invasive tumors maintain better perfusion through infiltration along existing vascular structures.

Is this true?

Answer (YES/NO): NO